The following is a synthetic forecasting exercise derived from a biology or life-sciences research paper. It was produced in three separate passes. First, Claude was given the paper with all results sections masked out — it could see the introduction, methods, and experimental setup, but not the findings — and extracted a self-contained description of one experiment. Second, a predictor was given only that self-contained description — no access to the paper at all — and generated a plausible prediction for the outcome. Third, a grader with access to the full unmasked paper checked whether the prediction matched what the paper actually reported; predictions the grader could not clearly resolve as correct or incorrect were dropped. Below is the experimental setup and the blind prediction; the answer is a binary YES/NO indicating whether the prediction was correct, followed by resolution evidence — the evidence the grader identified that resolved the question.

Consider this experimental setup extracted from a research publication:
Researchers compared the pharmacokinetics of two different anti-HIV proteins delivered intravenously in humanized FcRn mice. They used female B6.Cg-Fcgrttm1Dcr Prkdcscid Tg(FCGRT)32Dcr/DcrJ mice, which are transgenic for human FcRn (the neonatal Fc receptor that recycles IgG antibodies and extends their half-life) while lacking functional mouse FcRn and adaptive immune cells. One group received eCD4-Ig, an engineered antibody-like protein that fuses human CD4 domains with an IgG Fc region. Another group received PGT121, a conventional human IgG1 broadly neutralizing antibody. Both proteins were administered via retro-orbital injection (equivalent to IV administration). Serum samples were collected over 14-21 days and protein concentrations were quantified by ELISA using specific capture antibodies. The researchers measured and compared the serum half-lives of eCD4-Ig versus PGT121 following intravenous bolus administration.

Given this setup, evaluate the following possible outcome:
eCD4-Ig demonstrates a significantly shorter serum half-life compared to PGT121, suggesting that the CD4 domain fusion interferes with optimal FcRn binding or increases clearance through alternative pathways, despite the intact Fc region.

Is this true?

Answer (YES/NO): YES